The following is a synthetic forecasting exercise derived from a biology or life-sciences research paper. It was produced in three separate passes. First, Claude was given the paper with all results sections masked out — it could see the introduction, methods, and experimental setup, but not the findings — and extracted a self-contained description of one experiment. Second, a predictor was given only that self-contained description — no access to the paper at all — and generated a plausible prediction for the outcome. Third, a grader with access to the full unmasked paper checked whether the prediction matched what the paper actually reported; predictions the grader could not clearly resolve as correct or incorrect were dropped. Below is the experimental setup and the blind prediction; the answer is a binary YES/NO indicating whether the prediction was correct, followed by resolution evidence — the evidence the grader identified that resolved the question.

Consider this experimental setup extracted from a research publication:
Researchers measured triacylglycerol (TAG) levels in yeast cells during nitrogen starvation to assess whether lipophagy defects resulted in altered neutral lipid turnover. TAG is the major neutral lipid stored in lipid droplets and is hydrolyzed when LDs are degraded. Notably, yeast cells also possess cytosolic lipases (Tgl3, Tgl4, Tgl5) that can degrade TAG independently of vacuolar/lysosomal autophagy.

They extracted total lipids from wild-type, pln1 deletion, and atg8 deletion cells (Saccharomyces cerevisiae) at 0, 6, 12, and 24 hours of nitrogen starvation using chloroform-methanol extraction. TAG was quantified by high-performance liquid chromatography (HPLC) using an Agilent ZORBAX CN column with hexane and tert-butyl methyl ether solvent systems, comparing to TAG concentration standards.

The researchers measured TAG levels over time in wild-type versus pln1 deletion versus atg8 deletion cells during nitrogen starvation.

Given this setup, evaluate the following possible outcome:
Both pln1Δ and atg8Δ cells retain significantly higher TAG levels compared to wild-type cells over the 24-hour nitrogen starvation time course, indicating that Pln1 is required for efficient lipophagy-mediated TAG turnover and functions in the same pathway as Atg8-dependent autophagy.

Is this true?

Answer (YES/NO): NO